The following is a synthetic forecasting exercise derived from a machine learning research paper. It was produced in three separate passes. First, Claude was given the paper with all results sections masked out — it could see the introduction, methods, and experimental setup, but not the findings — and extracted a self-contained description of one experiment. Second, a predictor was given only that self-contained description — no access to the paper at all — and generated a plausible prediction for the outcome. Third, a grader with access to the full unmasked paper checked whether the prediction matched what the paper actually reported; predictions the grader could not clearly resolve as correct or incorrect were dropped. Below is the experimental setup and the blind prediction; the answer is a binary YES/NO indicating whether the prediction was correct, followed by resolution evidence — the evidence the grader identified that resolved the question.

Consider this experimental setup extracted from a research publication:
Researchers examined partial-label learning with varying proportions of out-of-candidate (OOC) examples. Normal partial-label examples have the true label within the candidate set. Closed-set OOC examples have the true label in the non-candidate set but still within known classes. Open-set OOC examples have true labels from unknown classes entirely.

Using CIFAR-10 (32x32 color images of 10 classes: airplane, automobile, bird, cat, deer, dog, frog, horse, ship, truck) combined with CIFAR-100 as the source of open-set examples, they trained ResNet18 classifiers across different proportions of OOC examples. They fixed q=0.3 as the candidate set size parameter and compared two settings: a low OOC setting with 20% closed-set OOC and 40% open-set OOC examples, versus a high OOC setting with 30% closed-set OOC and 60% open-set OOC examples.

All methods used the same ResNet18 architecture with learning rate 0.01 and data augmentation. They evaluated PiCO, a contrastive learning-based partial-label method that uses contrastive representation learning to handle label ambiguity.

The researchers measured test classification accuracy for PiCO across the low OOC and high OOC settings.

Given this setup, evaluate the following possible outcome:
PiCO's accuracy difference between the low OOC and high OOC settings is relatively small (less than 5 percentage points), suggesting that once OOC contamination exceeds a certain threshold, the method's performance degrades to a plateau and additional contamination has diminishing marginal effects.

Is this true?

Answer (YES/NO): NO